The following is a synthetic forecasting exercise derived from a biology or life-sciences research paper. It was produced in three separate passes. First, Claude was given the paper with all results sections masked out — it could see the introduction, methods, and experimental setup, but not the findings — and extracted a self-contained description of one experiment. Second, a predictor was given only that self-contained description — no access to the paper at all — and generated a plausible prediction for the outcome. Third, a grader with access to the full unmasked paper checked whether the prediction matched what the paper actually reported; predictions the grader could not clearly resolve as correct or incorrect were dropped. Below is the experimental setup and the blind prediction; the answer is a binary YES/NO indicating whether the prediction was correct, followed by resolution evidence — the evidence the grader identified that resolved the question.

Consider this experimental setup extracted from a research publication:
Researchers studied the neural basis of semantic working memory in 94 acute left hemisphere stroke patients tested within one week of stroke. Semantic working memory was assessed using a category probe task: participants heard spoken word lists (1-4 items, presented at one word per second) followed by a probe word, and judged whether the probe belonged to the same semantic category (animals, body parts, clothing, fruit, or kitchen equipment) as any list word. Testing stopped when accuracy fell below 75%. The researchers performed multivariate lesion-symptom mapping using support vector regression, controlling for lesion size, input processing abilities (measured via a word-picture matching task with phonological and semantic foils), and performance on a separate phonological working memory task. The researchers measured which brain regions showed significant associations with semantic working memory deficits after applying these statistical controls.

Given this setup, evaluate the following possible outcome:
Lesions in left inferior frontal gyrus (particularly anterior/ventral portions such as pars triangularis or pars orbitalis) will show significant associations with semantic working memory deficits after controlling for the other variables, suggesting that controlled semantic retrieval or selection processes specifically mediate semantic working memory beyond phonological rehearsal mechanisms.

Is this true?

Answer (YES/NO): NO